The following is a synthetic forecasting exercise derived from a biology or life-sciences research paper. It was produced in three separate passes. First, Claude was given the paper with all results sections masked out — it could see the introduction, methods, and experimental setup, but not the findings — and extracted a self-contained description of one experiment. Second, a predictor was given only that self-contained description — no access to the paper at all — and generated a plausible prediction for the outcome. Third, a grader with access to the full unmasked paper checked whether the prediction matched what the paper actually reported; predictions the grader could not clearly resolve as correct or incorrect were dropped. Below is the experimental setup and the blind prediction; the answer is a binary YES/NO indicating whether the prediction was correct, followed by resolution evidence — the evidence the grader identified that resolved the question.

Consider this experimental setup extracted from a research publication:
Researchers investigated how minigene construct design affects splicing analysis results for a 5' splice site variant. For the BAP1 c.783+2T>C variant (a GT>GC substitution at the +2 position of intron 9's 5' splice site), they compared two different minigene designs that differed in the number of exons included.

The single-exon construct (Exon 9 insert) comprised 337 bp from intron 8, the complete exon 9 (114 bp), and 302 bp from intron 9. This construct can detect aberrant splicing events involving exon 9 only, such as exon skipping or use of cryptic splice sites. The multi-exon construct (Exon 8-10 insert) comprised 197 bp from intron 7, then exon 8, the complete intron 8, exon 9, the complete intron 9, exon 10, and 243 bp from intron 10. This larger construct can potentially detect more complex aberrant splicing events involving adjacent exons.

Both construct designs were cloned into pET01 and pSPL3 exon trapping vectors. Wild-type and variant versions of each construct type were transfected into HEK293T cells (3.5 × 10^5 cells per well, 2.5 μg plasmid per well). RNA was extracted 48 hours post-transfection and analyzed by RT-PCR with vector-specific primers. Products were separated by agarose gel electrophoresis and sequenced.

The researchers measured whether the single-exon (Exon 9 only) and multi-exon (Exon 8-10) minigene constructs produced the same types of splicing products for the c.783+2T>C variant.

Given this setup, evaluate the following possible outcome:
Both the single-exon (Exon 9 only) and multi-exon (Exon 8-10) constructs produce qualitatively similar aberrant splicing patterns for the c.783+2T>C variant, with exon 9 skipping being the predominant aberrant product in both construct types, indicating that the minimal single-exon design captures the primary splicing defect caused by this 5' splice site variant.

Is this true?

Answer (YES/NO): NO